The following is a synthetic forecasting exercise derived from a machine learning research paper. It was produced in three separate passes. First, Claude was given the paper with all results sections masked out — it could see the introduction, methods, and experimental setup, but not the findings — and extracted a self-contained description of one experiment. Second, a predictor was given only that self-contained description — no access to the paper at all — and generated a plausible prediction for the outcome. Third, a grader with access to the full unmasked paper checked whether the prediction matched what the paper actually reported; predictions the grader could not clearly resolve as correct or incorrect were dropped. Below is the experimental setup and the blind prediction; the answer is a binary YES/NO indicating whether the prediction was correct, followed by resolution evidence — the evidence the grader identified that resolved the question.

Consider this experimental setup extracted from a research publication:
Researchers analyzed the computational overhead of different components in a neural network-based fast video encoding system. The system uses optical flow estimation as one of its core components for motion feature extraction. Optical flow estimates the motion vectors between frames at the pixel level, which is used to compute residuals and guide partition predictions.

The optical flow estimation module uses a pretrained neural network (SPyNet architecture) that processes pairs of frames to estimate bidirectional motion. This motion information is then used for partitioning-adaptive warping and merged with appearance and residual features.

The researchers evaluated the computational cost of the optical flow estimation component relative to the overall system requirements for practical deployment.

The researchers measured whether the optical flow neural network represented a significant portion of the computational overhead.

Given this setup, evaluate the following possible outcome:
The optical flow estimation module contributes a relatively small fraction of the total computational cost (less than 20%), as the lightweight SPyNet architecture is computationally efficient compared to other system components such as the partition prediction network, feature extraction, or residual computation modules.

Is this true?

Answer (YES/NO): NO